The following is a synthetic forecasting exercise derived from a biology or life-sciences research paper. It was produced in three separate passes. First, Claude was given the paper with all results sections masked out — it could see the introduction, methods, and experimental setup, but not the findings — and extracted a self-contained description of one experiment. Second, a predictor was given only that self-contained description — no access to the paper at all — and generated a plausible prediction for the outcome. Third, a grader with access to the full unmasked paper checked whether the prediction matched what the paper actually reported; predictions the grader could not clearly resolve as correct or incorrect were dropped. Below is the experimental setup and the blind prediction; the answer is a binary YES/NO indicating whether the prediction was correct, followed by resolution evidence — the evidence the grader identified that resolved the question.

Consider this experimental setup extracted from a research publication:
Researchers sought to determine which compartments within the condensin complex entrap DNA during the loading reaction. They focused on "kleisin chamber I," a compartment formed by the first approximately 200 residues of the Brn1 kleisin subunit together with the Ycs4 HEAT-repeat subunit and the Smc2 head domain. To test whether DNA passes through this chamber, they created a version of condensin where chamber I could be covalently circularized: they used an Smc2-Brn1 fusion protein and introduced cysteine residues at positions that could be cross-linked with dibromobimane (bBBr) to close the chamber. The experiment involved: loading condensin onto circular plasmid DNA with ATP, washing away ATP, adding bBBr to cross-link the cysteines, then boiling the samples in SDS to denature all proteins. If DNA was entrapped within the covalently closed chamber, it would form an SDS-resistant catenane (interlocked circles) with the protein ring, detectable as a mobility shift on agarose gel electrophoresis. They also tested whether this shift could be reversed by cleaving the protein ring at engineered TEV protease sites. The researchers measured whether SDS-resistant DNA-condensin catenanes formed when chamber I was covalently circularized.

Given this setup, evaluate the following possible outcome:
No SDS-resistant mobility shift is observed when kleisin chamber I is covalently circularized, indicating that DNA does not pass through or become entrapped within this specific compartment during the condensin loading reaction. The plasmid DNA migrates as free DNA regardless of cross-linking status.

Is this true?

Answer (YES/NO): NO